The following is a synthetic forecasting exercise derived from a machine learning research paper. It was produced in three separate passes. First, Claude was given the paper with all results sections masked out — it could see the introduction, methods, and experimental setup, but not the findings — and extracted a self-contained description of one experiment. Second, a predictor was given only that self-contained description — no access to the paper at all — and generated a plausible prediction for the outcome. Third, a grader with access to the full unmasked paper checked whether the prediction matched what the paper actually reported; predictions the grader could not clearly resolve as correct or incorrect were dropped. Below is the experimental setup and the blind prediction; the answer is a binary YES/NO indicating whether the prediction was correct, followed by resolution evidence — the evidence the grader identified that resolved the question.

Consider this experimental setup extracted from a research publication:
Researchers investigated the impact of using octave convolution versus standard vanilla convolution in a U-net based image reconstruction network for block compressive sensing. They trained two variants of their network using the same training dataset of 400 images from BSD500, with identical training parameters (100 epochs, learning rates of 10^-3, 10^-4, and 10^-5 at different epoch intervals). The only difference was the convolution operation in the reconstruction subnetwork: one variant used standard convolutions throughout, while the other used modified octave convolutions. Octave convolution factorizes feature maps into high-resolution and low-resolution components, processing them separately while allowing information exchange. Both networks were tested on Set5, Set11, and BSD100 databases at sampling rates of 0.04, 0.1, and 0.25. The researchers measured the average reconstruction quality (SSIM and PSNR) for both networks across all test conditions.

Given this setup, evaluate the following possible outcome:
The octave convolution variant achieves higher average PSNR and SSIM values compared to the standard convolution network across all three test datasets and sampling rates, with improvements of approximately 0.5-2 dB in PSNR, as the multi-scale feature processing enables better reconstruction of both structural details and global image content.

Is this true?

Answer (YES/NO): NO